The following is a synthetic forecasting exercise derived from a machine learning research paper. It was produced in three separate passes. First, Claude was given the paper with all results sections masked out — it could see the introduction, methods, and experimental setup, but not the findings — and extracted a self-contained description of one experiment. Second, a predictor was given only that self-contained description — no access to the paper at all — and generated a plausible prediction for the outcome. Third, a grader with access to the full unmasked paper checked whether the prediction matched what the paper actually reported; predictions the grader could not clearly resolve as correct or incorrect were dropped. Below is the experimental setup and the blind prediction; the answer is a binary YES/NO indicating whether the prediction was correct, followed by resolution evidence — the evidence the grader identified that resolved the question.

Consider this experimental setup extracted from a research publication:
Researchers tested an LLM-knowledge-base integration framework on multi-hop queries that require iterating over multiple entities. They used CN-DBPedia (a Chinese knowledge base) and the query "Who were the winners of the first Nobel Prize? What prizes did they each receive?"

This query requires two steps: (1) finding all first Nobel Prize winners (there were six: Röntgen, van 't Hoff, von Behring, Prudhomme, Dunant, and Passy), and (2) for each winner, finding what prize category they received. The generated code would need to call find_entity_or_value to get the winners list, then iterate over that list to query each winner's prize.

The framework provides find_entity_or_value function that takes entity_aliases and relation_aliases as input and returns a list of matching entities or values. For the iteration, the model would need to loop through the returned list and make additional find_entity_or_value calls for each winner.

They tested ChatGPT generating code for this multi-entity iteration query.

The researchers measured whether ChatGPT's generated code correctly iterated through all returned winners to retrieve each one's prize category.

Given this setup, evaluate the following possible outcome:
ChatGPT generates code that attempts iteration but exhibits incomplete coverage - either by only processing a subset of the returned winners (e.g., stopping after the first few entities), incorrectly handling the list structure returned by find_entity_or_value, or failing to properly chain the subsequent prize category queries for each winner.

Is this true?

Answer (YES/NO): YES